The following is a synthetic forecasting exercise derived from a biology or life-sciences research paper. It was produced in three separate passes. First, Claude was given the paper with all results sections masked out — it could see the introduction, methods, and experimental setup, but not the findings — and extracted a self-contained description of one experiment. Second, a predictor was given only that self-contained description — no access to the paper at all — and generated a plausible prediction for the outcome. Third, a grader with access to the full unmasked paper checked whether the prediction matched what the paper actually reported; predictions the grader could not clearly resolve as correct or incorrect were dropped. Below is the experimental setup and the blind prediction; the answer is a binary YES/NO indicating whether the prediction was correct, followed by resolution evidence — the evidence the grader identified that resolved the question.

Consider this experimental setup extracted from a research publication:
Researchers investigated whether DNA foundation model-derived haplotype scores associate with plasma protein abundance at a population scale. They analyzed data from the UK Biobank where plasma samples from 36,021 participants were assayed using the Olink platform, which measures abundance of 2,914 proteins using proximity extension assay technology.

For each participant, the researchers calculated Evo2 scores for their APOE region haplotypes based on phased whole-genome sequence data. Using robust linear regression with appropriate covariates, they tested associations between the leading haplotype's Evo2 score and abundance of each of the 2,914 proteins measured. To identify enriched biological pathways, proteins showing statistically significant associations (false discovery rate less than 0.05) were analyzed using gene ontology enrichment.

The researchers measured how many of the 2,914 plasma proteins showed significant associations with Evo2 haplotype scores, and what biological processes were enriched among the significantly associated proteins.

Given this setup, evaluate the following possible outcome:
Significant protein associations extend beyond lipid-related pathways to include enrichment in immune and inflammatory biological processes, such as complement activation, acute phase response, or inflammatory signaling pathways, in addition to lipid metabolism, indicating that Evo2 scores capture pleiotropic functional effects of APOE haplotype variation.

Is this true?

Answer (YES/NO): NO